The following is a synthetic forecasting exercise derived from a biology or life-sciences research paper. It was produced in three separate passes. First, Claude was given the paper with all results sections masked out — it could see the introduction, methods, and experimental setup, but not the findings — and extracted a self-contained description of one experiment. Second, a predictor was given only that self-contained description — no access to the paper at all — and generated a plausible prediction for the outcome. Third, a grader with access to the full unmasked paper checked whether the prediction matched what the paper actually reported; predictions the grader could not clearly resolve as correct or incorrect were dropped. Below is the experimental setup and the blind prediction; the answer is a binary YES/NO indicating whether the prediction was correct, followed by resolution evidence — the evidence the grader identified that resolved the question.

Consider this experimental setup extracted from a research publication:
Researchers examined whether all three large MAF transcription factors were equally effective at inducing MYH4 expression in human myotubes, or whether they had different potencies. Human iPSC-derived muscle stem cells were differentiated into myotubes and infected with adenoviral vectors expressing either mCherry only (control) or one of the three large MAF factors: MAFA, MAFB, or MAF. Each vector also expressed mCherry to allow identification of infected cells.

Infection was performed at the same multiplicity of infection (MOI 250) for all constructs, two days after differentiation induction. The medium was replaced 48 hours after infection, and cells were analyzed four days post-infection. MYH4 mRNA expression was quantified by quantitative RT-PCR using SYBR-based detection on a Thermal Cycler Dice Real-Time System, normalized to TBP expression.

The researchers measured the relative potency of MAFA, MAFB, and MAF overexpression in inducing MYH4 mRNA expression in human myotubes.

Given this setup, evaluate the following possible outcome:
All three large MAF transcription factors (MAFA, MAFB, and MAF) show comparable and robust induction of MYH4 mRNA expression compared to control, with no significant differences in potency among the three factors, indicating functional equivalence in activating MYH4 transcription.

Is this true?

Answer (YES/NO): NO